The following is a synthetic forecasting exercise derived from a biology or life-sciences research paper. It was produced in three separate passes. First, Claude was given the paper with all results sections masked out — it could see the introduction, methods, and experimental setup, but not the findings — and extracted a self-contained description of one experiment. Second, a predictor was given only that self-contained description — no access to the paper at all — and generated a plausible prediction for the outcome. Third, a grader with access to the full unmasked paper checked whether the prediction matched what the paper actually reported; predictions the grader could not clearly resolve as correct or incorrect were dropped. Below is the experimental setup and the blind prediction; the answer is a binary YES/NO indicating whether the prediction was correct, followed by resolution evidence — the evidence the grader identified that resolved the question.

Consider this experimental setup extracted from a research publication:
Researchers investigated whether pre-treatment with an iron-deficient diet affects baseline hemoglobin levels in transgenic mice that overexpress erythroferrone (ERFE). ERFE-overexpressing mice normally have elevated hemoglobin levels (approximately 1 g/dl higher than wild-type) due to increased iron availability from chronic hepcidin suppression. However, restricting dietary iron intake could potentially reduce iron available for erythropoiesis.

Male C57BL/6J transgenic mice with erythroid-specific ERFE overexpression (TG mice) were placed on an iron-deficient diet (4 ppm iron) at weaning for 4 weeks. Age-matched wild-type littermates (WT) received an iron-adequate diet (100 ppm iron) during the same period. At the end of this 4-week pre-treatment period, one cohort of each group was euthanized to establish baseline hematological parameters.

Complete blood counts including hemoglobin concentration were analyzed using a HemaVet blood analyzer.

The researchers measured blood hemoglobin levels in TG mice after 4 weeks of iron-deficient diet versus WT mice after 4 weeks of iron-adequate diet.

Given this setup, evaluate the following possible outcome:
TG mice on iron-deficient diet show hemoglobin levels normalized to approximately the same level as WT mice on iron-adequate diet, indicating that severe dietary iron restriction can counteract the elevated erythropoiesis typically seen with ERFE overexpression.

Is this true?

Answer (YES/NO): NO